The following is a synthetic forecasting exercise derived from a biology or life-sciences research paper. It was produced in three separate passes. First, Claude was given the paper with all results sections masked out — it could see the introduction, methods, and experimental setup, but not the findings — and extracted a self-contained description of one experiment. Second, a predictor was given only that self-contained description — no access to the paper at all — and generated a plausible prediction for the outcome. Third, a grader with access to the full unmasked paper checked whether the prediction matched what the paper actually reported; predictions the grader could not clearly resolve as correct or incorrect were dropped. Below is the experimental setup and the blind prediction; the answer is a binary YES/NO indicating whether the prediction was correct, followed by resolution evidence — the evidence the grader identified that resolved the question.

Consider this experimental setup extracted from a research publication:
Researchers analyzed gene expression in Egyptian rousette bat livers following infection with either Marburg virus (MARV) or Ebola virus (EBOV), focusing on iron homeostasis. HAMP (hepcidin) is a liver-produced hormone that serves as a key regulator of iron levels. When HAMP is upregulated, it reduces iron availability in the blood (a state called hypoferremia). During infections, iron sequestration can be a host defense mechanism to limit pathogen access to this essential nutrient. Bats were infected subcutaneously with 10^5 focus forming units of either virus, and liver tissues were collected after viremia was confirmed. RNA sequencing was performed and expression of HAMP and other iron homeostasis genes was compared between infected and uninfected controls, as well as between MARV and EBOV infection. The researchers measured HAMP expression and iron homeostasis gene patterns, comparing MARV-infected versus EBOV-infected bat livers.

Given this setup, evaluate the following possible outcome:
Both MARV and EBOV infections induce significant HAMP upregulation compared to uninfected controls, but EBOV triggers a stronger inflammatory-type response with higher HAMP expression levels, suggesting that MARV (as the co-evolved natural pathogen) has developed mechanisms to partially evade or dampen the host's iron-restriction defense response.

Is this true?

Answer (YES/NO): NO